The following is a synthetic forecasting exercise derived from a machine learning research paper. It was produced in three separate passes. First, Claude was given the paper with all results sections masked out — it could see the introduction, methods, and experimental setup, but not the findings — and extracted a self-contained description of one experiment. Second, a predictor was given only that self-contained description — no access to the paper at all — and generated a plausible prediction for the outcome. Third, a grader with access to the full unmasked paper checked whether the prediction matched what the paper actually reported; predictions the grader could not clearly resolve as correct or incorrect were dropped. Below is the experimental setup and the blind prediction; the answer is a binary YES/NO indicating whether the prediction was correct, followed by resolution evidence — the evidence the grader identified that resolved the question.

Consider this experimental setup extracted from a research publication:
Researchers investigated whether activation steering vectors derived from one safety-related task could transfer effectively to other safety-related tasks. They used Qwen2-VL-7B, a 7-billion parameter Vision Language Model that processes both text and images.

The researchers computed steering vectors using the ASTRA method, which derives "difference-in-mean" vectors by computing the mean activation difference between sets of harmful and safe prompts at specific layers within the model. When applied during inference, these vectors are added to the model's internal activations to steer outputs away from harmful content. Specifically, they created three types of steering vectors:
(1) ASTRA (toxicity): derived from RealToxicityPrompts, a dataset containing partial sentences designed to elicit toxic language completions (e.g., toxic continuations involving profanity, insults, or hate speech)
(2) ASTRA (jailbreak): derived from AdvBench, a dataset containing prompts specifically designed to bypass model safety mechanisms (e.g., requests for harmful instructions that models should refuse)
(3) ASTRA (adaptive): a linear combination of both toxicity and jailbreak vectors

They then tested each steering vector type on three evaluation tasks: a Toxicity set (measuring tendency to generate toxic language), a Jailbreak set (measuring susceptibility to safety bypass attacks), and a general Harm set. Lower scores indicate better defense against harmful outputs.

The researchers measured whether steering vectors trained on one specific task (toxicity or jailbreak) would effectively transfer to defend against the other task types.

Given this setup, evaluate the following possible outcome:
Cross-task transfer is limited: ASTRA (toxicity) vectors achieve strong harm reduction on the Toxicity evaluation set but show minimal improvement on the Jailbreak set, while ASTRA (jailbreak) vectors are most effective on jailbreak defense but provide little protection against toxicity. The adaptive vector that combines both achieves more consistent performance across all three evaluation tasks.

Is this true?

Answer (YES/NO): NO